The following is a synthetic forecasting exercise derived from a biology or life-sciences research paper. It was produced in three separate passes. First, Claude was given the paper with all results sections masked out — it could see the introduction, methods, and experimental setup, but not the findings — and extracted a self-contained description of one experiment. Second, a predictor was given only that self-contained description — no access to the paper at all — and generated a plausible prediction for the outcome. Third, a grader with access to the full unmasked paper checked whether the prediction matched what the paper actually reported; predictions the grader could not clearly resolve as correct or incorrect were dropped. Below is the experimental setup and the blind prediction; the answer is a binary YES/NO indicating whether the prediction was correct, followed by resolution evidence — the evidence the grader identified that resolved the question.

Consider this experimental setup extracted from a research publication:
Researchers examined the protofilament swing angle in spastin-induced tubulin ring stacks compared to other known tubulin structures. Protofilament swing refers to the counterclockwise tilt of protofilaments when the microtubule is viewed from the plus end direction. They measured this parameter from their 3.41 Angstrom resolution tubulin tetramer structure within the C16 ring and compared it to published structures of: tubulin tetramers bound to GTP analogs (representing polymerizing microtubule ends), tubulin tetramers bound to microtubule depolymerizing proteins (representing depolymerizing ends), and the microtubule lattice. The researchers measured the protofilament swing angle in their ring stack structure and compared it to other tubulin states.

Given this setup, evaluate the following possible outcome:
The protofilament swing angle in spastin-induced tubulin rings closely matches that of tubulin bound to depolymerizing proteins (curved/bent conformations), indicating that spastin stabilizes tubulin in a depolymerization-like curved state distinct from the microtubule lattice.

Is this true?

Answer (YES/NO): NO